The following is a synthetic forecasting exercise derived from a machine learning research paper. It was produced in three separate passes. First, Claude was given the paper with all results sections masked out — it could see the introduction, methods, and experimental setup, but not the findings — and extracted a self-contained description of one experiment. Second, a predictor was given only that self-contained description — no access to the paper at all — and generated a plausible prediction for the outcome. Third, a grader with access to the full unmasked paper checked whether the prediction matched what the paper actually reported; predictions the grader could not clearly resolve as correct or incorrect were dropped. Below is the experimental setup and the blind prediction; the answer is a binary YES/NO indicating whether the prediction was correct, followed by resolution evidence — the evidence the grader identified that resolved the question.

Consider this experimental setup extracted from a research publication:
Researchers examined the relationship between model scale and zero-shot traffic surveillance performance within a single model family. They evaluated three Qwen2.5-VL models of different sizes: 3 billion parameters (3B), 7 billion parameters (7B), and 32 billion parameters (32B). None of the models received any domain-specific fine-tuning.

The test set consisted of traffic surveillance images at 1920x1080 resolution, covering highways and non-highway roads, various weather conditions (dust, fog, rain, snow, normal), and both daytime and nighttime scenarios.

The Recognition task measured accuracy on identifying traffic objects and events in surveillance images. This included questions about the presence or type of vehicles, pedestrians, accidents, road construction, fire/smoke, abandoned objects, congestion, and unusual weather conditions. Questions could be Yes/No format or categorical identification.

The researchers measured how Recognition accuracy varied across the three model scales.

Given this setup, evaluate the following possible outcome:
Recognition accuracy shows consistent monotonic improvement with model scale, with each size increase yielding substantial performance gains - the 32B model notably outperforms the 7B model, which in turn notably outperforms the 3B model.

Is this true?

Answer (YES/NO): NO